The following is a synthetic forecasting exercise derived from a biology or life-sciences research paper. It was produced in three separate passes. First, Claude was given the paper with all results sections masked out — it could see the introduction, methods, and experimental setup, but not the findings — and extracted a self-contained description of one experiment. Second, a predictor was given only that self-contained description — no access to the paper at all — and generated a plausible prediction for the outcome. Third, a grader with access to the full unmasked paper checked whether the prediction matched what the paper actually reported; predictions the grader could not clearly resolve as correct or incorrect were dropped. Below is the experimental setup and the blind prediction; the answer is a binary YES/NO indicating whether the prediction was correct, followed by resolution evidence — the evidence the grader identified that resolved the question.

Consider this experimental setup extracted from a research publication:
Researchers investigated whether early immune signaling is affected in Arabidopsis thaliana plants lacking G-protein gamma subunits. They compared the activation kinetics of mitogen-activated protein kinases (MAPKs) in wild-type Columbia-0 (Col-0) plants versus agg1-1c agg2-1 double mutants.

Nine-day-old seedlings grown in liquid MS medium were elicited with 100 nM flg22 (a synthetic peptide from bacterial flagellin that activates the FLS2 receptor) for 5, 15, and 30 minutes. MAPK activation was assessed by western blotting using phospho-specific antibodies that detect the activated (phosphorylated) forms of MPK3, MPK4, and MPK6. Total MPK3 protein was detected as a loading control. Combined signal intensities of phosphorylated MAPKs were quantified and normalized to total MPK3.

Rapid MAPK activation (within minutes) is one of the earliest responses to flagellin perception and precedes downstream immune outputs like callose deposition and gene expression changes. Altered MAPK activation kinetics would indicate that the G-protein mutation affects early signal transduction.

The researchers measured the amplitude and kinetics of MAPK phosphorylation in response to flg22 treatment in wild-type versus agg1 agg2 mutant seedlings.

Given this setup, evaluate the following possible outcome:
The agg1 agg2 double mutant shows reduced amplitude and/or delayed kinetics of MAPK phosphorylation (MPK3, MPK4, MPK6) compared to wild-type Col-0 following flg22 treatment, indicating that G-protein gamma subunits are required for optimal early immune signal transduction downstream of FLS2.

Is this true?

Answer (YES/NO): YES